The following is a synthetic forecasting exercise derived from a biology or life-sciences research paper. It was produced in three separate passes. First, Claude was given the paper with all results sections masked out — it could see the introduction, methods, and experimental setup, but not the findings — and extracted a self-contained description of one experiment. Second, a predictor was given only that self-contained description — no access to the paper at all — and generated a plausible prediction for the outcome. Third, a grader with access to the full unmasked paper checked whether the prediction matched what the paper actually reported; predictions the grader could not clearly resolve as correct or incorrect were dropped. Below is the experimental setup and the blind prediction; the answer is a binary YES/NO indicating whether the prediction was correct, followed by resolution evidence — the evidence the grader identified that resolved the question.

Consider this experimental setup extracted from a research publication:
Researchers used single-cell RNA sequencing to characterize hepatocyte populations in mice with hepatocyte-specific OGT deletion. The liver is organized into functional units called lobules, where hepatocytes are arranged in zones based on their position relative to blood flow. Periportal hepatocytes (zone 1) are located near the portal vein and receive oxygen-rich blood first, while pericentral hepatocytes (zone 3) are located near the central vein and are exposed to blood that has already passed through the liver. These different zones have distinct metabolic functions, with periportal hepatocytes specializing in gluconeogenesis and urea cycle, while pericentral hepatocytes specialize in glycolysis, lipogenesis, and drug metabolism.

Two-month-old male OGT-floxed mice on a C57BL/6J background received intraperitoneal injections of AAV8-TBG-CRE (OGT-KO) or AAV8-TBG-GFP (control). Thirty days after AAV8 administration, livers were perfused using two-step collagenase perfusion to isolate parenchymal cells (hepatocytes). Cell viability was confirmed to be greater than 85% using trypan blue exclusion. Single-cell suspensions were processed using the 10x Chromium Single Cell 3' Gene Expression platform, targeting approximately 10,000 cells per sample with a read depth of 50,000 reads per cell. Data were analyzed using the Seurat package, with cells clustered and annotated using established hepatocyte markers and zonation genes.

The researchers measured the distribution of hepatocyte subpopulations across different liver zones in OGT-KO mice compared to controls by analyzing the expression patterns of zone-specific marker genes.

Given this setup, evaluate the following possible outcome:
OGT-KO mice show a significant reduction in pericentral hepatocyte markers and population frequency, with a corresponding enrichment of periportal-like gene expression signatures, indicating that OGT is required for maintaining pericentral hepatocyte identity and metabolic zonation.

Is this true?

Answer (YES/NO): NO